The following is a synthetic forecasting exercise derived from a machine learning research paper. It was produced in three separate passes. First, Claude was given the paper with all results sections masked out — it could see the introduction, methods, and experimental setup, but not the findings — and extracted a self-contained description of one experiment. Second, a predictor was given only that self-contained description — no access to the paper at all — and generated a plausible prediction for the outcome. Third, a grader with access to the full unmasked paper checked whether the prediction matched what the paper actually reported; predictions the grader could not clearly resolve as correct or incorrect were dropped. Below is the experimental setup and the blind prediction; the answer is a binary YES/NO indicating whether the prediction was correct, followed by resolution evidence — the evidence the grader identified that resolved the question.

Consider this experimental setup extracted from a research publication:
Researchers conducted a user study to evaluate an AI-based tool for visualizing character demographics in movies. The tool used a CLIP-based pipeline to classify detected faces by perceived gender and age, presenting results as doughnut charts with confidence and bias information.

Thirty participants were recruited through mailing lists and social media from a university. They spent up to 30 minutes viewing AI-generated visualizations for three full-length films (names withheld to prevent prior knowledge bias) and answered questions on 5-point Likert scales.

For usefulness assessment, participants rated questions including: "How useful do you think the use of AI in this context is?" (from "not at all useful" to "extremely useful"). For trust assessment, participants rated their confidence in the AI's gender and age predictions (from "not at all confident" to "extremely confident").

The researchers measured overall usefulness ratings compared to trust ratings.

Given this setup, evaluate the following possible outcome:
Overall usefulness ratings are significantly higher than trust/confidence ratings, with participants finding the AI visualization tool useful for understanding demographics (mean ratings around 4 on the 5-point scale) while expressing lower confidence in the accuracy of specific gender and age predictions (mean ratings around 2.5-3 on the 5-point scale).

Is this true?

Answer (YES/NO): NO